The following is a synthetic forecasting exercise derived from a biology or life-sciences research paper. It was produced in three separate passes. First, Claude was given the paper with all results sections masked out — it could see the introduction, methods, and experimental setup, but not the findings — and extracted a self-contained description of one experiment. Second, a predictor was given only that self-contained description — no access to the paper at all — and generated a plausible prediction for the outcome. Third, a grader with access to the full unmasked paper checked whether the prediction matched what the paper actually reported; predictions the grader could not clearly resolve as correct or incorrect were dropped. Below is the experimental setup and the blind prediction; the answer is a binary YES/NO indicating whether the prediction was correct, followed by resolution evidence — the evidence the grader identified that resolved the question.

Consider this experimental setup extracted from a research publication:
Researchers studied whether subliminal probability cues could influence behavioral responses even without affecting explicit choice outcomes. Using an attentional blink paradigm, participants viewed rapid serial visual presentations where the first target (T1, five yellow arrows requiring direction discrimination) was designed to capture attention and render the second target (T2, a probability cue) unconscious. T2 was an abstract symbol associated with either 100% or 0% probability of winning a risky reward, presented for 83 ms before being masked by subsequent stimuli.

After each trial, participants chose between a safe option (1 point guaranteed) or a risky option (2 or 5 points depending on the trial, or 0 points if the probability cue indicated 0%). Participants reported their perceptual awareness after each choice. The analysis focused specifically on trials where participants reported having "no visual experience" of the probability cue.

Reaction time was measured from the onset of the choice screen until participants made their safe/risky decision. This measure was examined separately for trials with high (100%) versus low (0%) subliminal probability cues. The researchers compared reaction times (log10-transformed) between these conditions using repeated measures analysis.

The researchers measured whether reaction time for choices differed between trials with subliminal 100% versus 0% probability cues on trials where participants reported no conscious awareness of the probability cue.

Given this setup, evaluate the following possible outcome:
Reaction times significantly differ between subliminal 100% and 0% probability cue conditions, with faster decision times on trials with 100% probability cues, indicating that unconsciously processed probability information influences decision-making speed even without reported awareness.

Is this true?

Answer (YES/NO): NO